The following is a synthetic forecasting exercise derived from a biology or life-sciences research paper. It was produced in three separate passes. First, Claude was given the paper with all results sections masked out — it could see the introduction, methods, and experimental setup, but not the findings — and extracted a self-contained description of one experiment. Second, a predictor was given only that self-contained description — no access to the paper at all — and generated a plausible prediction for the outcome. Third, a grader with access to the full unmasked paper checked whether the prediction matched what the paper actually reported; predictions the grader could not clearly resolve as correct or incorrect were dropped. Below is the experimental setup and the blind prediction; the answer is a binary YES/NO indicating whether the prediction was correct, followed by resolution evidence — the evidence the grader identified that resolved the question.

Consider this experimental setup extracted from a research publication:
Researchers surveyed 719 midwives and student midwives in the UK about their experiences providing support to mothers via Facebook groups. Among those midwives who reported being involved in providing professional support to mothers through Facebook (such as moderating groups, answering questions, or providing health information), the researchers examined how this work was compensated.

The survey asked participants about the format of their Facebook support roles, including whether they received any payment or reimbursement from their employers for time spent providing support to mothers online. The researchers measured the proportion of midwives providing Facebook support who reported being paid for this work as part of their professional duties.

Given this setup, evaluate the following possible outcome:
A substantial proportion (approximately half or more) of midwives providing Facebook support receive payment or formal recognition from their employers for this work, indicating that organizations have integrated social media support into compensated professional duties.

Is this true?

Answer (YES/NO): NO